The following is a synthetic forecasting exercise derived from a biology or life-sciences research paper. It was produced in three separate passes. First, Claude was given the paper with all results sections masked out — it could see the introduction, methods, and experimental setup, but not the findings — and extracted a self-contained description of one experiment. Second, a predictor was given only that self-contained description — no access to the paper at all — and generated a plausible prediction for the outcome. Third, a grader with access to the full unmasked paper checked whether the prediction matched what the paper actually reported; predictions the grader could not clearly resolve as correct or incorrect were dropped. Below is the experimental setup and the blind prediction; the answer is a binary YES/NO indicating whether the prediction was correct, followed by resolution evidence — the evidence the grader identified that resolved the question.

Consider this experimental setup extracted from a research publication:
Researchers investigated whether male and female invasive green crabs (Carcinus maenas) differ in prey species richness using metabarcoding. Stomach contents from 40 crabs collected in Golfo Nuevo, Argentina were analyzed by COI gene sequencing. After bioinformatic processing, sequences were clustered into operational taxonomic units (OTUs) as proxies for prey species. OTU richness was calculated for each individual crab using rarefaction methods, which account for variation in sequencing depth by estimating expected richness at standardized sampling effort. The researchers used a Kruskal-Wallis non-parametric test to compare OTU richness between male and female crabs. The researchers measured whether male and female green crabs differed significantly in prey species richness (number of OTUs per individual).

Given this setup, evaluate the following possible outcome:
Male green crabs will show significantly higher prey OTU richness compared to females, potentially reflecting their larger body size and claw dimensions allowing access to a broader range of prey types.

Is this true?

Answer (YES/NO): YES